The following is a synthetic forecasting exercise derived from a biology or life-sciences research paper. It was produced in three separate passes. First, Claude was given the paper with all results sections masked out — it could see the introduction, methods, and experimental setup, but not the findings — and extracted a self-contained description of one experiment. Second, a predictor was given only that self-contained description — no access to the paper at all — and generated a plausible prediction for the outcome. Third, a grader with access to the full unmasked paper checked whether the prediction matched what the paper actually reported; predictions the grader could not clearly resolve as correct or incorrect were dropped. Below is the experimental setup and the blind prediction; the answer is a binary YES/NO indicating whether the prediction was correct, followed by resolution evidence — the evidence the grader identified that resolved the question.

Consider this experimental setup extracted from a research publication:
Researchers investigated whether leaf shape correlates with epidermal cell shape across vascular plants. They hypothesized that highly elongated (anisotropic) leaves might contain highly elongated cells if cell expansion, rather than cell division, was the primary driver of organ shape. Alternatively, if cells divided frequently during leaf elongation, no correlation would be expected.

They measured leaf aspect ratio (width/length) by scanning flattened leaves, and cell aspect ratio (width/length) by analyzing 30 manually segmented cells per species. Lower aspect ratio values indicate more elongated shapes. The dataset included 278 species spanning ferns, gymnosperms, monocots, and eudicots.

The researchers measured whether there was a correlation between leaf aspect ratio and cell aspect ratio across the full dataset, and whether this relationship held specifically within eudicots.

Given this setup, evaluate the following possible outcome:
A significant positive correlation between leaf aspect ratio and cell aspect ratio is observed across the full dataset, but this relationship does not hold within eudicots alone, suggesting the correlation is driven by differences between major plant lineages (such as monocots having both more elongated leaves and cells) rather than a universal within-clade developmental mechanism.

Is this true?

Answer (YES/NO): YES